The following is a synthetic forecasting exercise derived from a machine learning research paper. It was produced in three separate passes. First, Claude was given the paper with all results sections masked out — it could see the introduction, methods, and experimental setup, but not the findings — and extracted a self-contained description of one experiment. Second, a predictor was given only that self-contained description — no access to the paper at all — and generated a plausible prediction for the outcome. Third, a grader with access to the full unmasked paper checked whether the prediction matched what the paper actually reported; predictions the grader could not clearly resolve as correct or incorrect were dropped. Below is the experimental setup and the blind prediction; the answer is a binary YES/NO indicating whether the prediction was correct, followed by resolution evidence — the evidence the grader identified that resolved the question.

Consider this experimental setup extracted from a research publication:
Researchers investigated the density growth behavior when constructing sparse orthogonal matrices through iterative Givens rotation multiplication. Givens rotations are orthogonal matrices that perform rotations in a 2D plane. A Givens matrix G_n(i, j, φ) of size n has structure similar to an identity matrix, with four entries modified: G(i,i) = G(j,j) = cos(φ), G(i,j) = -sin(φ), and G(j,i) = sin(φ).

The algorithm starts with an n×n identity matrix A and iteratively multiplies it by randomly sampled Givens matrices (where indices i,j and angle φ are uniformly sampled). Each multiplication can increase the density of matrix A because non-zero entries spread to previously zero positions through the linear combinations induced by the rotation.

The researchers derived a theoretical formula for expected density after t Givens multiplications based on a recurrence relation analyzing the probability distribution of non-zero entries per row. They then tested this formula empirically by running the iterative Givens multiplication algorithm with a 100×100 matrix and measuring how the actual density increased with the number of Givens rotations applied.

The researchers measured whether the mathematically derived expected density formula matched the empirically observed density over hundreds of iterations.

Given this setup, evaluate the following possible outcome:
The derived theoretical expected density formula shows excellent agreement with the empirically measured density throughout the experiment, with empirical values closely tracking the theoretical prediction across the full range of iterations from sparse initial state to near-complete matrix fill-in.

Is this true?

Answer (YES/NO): YES